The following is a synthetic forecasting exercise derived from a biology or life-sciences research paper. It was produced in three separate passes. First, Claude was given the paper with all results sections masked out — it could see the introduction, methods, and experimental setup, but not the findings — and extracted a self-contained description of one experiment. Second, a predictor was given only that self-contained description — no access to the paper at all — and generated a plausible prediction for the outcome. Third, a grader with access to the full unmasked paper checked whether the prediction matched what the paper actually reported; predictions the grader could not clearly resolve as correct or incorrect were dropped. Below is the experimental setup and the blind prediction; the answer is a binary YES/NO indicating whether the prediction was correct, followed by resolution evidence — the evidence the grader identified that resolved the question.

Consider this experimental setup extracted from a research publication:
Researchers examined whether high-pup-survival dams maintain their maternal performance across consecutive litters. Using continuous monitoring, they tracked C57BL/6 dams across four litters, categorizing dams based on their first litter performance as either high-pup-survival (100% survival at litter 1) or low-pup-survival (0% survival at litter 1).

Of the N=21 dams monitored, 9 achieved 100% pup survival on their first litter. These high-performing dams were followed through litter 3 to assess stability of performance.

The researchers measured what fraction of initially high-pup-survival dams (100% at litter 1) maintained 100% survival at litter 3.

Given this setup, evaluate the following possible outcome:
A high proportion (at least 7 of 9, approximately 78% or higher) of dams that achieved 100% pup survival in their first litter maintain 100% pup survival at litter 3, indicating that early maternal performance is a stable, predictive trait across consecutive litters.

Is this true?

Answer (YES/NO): YES